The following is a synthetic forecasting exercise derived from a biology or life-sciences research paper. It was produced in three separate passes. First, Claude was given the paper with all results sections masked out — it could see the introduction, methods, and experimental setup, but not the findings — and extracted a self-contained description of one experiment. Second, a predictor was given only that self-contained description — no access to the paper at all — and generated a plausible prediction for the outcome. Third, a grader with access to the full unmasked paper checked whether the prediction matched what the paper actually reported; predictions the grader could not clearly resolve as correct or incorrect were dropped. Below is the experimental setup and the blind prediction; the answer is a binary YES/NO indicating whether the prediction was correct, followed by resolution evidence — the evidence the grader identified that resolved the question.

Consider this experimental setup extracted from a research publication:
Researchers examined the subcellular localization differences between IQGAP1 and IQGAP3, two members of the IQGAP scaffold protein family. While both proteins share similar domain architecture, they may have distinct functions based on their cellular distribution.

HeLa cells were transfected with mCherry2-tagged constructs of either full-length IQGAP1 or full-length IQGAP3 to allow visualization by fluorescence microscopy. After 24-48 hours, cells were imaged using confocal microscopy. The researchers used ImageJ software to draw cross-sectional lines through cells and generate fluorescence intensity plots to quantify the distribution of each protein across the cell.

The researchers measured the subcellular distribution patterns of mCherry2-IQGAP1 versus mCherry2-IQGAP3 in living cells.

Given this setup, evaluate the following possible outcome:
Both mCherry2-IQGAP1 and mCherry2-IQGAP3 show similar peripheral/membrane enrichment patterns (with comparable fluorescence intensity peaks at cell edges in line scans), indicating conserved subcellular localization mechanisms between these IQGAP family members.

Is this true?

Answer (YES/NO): NO